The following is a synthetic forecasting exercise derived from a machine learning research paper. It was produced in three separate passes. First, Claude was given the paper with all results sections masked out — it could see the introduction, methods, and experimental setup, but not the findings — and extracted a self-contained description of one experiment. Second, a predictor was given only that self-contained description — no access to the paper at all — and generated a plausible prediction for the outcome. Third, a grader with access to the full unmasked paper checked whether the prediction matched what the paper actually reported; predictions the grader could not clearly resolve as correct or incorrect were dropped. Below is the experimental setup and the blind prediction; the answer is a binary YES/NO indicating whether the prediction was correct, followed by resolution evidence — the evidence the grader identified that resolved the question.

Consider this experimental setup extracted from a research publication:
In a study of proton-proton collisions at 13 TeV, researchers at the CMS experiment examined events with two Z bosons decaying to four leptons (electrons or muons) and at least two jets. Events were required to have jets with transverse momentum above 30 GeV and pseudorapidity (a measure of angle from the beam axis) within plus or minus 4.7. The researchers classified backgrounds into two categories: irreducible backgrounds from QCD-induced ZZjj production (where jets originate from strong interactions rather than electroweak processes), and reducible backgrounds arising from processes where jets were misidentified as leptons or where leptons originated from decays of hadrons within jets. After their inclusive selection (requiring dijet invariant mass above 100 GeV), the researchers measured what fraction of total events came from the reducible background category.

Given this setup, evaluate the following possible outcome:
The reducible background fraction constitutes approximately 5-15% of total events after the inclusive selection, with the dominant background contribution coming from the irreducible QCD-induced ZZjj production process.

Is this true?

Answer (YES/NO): NO